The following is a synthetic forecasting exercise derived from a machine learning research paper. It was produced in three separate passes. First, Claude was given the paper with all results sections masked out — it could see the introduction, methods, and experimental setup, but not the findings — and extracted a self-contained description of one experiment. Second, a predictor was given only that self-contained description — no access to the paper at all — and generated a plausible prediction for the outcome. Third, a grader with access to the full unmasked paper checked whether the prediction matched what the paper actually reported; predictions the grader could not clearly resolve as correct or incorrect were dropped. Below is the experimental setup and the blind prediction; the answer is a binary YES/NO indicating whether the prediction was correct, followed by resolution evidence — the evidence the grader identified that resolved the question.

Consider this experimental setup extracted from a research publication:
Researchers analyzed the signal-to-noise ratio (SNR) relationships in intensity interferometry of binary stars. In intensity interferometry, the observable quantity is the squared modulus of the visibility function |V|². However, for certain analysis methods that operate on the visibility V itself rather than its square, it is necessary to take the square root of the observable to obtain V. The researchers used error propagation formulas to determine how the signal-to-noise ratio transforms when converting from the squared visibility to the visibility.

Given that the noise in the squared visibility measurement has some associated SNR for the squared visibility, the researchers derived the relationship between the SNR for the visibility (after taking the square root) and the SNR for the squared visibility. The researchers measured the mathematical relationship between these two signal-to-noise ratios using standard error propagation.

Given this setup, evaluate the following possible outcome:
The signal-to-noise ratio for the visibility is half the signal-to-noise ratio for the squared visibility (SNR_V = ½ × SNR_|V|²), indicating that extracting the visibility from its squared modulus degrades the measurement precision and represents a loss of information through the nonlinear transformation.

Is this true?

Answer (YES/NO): NO